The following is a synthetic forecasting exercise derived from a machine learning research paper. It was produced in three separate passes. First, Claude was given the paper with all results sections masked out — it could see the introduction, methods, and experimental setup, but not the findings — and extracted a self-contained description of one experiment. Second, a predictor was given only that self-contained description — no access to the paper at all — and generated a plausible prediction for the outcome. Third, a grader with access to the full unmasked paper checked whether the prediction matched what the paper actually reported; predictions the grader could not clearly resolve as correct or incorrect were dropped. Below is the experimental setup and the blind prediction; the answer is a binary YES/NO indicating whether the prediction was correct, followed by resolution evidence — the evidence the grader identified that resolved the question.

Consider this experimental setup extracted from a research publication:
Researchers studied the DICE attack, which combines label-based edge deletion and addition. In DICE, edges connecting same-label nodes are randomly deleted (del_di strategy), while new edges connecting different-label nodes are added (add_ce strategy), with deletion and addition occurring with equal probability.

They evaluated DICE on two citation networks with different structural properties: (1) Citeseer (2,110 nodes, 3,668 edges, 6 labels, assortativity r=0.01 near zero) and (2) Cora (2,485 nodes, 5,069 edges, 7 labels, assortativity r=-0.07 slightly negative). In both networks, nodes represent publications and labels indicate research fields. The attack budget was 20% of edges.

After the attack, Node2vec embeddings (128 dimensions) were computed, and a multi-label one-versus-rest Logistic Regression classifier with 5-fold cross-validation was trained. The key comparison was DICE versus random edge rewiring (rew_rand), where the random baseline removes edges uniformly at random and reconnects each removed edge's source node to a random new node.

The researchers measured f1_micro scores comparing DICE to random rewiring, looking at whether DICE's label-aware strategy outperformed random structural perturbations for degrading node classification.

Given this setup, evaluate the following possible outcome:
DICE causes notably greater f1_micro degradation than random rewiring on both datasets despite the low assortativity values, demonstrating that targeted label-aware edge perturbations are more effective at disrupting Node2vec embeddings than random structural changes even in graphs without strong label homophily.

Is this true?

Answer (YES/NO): NO